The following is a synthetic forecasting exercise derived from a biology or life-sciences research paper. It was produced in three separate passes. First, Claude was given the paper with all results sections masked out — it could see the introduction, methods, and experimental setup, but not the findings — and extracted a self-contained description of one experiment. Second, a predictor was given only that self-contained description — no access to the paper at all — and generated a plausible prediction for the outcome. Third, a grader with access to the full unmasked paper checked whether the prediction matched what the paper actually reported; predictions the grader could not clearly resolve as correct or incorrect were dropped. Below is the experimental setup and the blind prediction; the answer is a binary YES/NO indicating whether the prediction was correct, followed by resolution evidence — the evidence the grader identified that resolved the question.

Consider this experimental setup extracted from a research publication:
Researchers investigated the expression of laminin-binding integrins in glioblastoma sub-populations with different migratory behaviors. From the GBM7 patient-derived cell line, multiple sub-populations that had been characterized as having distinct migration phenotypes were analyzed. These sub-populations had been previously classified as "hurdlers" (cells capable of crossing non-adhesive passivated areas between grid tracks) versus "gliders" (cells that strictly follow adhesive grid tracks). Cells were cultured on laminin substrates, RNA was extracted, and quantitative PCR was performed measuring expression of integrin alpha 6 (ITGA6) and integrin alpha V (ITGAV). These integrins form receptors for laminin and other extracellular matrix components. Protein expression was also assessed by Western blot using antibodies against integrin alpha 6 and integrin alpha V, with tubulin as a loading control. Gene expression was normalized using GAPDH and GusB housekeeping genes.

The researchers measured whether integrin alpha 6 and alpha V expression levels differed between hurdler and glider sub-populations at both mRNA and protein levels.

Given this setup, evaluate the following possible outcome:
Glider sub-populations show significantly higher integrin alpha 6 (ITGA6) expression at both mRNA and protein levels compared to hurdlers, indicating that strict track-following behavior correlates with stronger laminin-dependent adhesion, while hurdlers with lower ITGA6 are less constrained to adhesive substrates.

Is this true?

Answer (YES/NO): NO